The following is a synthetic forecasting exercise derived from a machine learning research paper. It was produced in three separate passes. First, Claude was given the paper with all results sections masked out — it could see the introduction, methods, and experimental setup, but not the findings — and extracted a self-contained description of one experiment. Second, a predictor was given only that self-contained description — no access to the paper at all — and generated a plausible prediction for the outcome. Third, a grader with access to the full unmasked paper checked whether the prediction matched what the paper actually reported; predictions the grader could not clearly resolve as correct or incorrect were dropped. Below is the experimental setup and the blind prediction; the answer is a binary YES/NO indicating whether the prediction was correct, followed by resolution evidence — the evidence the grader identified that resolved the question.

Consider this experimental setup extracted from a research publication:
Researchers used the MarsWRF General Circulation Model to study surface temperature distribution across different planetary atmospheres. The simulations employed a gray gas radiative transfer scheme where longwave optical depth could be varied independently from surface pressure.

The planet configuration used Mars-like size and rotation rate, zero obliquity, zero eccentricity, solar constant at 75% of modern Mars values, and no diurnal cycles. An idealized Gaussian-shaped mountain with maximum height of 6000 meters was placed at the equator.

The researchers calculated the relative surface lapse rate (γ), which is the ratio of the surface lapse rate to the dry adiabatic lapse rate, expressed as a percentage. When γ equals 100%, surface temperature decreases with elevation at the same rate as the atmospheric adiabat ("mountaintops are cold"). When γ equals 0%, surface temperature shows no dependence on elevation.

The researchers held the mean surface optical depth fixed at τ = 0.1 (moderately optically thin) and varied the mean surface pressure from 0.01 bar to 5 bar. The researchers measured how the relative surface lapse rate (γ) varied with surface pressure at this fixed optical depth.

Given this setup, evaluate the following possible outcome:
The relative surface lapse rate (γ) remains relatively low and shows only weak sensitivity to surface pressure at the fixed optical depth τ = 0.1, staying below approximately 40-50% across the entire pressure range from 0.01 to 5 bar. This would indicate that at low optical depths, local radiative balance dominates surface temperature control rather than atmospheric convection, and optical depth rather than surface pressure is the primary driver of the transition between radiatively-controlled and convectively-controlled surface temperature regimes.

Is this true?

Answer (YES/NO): NO